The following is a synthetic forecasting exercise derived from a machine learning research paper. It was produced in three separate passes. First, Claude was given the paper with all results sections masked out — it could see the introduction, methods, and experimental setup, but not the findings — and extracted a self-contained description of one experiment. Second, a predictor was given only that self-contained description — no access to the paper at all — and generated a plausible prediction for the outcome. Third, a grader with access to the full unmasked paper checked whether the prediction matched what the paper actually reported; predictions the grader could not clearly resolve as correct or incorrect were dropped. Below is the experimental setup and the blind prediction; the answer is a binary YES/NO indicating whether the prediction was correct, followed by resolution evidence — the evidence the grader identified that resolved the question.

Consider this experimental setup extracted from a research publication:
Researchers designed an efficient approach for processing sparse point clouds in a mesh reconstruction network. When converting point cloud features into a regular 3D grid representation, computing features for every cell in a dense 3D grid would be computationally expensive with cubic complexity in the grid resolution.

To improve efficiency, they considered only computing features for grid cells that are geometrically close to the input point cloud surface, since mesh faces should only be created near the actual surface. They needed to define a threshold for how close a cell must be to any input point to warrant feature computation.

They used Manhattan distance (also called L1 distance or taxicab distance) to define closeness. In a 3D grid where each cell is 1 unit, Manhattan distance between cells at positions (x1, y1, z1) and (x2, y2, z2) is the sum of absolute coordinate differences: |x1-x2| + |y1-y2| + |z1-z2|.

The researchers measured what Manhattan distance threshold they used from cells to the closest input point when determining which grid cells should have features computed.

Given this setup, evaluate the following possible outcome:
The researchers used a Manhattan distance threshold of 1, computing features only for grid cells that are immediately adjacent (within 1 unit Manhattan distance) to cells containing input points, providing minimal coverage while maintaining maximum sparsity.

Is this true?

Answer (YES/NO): NO